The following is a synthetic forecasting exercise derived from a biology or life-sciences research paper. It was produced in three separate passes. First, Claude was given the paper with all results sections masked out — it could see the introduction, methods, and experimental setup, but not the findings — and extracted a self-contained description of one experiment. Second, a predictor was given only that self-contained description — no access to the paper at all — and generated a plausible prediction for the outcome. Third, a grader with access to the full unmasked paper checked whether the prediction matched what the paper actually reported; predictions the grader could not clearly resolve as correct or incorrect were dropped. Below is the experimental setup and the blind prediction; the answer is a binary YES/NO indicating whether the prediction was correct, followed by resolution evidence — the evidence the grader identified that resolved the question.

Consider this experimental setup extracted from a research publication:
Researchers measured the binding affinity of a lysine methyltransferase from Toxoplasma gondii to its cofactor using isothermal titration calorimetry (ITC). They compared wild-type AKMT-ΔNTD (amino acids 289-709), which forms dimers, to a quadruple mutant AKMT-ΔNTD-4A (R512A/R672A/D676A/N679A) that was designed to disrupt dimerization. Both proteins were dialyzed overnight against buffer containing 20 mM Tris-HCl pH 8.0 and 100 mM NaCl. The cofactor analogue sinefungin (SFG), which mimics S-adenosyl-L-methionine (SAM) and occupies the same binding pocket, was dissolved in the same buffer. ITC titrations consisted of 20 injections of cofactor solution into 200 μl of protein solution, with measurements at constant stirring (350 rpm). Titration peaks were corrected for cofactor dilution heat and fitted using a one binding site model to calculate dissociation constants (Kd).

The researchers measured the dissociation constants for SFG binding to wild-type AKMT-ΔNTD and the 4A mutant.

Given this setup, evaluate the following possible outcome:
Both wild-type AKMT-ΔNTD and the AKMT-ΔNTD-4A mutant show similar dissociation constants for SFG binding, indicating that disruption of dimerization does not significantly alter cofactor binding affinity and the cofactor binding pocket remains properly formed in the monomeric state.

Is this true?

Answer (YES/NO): NO